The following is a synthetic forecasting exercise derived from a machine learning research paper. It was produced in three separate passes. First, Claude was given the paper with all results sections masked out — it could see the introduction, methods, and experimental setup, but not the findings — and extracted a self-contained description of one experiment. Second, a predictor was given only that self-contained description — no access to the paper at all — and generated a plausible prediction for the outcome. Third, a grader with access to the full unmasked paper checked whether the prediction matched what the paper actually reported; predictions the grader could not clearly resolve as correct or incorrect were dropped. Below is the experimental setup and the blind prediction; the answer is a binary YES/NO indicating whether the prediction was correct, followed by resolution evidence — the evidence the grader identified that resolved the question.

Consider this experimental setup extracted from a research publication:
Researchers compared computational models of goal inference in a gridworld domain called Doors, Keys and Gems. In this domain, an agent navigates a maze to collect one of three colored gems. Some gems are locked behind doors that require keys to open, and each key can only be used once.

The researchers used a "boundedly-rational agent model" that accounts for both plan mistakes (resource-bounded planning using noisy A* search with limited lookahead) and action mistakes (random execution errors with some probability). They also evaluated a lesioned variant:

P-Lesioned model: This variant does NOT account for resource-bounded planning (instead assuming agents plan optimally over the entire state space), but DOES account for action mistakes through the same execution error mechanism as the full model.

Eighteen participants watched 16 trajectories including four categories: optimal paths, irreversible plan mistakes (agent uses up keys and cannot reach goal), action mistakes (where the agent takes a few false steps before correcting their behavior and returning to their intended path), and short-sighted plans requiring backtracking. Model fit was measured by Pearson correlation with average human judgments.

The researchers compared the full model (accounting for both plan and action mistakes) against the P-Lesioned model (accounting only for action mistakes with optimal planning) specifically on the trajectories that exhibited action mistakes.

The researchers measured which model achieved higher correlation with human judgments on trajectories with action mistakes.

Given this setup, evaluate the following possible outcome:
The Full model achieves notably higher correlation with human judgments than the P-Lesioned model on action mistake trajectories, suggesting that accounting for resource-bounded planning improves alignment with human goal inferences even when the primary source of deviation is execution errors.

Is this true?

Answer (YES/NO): NO